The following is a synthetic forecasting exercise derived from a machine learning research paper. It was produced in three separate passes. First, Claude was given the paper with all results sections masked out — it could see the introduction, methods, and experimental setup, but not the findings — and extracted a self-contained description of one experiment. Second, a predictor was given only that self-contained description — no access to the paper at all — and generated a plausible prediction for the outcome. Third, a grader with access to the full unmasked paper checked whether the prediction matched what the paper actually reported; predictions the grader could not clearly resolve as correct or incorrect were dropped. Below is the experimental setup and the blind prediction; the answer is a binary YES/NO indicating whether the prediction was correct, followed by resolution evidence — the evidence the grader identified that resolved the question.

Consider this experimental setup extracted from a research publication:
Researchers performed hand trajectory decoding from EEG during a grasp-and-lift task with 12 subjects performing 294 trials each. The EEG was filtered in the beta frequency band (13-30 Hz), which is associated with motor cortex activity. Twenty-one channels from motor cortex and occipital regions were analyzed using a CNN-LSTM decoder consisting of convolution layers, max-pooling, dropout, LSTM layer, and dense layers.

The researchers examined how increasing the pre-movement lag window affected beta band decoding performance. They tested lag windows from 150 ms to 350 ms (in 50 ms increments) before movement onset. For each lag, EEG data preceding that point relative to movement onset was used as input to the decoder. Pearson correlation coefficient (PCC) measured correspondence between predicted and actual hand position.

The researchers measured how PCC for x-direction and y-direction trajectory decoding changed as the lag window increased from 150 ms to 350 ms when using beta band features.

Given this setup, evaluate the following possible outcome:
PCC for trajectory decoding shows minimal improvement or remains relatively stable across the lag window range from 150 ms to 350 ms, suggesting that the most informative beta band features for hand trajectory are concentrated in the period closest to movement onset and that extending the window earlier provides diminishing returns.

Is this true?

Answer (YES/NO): NO